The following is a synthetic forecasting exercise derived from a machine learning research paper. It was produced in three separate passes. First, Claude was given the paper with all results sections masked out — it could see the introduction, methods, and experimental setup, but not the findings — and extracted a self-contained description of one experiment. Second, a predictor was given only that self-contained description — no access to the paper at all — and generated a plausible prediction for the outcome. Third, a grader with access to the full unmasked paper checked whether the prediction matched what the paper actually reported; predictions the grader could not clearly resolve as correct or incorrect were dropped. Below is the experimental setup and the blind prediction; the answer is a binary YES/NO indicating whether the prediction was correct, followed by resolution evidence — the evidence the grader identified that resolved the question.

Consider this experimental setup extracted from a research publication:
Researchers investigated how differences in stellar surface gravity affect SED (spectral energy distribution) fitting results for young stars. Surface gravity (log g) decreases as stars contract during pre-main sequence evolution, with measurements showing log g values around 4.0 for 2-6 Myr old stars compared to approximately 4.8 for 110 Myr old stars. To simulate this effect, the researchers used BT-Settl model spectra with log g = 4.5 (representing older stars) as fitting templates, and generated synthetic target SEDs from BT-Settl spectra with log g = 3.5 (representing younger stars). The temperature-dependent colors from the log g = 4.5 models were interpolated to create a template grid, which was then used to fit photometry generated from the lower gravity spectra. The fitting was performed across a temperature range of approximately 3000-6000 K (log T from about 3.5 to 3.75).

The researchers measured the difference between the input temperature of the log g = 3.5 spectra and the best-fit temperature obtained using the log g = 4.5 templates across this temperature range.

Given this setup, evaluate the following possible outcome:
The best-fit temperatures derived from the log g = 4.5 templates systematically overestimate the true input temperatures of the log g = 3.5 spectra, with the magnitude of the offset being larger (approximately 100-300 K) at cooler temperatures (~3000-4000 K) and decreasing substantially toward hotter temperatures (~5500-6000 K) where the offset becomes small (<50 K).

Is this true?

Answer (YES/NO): NO